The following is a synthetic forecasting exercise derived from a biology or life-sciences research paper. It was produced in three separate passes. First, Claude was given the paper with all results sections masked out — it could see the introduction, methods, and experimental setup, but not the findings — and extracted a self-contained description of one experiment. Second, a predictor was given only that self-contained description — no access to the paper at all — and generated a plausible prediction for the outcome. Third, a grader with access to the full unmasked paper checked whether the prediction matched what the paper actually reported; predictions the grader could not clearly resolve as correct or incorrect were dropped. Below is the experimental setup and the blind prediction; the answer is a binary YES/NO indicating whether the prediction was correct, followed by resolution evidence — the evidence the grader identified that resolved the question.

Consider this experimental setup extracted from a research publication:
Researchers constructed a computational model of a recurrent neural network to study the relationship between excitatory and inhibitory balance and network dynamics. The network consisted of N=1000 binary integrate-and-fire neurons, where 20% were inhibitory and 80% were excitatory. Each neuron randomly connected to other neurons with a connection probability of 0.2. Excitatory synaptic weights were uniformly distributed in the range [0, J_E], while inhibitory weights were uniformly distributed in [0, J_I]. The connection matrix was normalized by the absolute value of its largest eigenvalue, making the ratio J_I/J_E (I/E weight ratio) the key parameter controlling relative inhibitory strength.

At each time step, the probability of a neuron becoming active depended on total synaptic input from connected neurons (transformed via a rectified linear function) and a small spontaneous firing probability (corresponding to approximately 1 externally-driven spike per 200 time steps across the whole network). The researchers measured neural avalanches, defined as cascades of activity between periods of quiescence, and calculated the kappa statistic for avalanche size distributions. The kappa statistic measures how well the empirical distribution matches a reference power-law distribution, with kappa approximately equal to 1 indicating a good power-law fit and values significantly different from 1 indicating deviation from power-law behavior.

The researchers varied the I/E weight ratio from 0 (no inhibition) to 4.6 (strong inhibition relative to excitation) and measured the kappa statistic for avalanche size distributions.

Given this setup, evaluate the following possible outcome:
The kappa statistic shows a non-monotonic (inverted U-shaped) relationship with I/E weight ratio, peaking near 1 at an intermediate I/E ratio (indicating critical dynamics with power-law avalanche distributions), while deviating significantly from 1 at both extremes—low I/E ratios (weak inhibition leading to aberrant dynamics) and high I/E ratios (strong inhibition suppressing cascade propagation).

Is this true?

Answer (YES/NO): NO